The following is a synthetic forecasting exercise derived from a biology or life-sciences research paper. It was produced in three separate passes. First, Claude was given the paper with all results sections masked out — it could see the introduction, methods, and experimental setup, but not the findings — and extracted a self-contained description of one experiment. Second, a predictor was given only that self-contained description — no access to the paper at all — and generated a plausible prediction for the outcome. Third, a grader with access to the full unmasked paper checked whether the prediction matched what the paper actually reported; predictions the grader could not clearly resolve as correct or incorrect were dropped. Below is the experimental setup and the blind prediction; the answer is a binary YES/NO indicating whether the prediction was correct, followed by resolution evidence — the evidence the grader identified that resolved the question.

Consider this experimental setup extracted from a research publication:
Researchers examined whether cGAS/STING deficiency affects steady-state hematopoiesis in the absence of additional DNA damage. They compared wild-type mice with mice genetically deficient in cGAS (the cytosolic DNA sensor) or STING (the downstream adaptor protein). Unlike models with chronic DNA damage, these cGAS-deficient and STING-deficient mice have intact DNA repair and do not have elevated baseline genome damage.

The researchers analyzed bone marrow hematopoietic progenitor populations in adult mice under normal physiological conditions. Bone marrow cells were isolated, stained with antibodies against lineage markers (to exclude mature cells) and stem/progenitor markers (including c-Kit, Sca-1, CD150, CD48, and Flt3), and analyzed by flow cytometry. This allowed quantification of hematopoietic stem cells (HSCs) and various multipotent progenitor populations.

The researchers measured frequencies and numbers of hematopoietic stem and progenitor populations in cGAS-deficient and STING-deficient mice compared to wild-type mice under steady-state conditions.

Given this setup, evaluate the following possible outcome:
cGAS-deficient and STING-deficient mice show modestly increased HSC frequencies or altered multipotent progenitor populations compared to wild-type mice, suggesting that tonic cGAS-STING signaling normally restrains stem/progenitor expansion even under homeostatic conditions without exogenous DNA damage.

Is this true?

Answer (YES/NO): NO